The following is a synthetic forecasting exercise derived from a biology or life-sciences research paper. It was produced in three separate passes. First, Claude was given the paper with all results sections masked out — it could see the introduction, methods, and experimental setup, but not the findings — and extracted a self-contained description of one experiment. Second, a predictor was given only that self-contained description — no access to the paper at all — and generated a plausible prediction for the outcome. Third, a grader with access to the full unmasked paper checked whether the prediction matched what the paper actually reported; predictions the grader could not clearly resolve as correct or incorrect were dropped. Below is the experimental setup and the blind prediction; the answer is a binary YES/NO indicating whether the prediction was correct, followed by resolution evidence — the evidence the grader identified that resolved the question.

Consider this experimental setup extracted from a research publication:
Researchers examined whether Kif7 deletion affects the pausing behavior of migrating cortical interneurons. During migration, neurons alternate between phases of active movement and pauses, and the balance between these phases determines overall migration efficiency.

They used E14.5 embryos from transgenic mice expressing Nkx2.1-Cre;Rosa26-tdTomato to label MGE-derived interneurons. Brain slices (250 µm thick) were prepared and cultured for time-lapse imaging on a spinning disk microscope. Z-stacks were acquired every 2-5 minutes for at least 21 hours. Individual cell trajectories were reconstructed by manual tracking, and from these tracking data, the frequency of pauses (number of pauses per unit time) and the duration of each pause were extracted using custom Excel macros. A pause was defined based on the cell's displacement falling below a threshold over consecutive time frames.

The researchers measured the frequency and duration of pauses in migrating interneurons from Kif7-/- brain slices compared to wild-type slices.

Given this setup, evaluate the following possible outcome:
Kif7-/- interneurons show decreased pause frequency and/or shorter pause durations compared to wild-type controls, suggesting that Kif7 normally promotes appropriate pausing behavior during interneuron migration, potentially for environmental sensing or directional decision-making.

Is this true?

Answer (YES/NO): NO